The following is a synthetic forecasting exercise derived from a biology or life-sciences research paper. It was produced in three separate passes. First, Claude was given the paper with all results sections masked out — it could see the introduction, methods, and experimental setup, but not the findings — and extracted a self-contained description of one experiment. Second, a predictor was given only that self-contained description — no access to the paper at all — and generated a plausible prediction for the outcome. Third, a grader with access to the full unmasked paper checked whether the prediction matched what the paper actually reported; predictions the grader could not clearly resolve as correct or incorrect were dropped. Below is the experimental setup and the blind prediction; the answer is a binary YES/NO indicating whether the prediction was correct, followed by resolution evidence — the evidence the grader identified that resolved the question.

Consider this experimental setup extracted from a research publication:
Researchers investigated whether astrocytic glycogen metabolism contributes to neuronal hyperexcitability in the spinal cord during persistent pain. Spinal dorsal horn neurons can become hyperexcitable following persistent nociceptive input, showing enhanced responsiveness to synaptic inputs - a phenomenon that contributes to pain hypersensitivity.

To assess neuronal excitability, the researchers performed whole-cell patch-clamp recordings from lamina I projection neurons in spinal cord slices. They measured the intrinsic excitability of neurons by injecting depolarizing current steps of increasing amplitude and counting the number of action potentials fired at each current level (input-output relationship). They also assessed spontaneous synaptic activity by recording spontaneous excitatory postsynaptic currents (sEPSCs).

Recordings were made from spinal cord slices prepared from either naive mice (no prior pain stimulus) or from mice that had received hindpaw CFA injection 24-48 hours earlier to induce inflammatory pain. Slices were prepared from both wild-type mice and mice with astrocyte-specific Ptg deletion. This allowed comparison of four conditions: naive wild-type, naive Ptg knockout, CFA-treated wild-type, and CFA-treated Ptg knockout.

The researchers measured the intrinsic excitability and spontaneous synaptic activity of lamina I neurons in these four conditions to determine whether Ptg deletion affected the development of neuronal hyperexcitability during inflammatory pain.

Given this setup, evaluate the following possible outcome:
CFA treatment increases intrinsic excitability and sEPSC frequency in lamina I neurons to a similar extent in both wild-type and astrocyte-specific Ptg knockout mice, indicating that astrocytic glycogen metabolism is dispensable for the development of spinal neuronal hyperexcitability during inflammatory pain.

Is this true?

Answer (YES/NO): NO